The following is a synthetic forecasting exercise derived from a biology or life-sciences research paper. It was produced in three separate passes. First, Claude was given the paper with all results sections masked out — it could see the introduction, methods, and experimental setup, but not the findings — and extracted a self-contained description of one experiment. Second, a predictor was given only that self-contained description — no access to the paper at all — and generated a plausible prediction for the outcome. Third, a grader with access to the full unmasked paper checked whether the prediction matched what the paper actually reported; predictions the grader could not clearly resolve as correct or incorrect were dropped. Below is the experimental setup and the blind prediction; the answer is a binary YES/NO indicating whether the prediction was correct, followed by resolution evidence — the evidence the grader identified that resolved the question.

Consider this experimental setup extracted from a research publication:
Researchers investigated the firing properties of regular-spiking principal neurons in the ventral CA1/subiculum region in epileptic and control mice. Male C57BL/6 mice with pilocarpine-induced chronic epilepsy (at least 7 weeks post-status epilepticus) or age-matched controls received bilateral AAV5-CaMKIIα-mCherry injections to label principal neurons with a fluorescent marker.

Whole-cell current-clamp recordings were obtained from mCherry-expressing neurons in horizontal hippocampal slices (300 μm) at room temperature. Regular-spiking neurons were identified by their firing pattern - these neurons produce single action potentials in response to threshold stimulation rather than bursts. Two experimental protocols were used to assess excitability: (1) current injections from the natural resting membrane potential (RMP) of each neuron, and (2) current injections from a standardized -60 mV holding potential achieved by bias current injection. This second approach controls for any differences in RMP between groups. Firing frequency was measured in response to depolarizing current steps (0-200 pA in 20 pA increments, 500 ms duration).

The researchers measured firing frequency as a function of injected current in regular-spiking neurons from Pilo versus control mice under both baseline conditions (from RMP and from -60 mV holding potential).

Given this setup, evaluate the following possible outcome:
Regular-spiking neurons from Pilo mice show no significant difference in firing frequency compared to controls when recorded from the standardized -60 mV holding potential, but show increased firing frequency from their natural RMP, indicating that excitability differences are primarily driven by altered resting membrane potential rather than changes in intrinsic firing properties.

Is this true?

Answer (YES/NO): NO